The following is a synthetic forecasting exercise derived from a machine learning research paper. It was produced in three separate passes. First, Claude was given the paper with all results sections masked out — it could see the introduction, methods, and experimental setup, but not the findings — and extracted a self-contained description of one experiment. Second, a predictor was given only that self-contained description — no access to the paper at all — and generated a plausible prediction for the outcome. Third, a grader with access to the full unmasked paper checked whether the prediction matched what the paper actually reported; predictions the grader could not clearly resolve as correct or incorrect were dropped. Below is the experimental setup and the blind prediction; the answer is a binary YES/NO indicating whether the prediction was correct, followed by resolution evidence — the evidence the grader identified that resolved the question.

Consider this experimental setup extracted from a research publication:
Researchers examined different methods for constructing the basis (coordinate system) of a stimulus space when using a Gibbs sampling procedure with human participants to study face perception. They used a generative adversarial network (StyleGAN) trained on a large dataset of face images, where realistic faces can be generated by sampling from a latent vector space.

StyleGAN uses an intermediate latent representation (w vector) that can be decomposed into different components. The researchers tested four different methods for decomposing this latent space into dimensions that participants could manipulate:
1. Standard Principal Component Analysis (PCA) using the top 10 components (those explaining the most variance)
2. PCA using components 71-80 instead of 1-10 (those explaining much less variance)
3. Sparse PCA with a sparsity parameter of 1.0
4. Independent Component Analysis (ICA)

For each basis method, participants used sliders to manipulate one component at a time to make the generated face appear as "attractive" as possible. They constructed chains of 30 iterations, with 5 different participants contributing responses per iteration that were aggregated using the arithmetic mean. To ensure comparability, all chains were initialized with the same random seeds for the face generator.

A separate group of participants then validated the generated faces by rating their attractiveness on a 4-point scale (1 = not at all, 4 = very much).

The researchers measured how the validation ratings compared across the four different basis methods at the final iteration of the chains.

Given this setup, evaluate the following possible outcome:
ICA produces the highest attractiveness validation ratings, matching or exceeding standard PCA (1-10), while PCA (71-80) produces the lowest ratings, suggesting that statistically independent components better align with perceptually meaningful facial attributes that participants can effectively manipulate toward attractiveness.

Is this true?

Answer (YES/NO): NO